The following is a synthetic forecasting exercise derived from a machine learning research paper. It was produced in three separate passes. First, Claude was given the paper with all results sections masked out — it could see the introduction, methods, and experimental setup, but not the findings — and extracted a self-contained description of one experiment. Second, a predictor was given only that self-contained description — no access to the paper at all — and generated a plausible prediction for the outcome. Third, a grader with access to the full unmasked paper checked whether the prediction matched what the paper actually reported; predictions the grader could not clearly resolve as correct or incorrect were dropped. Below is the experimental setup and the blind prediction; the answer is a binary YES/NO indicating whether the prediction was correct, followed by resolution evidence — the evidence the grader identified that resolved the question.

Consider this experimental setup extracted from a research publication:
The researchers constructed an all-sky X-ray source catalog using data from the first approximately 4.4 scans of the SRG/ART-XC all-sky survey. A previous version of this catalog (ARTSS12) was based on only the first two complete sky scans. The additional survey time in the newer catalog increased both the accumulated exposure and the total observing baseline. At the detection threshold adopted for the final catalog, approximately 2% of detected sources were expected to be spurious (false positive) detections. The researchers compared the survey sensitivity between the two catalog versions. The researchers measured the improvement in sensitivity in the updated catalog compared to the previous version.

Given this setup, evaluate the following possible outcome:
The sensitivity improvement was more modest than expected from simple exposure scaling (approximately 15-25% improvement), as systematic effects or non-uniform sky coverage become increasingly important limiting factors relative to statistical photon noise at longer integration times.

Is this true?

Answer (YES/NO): NO